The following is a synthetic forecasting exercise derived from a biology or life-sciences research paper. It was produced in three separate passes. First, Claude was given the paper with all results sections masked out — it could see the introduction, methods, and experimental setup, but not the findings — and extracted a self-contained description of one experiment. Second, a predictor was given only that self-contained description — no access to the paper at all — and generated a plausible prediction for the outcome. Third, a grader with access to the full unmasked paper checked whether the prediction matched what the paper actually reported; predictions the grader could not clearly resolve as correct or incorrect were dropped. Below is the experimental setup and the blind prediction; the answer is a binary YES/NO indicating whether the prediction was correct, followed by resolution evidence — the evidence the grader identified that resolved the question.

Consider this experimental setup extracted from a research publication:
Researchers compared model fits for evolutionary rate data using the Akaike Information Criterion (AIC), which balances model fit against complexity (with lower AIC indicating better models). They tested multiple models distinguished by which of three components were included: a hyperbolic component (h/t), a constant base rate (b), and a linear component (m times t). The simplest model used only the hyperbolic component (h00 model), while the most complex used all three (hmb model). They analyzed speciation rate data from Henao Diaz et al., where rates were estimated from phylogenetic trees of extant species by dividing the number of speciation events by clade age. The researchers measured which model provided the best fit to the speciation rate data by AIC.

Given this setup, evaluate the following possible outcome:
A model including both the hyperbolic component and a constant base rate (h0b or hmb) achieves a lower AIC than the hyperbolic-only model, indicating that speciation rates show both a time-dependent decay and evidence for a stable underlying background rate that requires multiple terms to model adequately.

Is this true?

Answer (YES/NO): NO